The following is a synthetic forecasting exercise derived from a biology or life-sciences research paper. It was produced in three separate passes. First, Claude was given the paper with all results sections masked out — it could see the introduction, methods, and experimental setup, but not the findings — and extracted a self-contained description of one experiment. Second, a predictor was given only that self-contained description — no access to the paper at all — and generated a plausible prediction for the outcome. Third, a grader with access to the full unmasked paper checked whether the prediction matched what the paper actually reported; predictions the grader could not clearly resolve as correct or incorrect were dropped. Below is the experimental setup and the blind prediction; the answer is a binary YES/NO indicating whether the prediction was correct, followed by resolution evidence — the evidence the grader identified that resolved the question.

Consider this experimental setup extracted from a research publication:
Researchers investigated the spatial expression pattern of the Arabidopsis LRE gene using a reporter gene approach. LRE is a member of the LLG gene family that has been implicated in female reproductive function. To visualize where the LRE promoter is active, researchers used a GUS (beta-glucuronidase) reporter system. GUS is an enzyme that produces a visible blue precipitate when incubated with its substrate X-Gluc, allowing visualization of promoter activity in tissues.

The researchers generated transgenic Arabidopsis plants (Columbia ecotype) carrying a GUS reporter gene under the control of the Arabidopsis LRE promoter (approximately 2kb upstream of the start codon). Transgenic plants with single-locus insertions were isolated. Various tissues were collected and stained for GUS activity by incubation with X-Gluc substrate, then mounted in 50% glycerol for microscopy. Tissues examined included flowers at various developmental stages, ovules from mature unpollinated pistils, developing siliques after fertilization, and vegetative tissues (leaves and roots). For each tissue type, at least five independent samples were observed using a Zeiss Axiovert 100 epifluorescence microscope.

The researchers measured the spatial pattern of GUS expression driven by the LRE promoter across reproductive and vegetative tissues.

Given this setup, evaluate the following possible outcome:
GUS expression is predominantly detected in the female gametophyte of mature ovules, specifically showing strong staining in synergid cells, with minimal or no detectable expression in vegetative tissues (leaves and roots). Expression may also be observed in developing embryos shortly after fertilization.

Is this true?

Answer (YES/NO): YES